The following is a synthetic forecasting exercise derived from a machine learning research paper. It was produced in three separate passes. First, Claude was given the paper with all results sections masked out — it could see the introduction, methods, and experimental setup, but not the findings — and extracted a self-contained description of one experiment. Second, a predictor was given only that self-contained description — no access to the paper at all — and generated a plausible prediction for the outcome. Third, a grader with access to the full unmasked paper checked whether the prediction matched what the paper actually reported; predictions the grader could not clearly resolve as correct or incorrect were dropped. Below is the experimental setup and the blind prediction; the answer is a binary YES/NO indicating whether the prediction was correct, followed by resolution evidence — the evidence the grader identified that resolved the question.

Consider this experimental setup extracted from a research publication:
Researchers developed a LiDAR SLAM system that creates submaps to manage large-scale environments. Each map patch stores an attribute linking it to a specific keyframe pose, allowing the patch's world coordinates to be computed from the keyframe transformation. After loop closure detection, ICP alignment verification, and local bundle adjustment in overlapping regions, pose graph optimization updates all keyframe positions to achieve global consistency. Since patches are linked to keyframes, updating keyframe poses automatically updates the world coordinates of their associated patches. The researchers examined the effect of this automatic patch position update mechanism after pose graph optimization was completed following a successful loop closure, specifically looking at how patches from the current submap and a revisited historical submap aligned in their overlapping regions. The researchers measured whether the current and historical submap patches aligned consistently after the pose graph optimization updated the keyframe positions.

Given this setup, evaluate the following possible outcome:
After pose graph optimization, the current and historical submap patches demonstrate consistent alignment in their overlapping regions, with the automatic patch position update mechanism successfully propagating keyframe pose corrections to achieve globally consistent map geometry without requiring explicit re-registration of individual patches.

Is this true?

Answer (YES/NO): NO